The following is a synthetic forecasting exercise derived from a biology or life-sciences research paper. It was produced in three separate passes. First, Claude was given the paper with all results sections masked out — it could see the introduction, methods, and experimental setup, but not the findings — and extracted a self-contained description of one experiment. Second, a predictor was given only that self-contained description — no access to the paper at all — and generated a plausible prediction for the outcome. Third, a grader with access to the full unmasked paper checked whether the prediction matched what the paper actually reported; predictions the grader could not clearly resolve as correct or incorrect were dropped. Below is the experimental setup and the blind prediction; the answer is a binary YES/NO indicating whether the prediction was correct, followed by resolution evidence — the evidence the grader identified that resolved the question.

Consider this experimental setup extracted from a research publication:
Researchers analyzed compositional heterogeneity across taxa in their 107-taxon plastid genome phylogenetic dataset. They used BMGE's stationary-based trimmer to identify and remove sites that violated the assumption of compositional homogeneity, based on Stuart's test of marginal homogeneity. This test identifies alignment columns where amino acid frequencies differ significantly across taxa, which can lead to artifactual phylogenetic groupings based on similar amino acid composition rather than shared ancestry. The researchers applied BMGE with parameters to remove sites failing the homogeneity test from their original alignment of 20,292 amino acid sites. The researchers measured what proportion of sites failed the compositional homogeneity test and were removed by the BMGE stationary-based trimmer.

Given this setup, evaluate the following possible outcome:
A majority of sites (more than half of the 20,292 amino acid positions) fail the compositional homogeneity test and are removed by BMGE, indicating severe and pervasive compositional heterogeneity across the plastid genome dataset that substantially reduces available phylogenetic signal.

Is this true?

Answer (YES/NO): NO